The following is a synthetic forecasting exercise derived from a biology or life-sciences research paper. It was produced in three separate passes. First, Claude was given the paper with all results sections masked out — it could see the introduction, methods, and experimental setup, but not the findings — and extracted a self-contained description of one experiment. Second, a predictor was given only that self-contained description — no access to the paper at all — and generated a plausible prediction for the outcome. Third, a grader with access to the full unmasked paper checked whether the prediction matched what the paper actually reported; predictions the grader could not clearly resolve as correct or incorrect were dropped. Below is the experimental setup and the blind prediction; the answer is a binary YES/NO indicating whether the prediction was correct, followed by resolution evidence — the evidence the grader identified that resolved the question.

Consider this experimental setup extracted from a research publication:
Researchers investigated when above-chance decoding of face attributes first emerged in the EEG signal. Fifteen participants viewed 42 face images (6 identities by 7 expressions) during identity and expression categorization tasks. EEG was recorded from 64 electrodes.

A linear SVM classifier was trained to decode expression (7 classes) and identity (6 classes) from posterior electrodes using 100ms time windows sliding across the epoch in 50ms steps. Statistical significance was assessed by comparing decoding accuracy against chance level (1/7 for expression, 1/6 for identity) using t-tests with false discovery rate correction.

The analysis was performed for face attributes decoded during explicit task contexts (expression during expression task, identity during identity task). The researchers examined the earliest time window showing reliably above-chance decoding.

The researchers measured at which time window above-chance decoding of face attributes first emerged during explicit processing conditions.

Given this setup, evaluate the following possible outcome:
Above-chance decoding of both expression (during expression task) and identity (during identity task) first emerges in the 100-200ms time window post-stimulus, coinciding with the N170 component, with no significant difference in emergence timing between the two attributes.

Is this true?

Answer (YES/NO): NO